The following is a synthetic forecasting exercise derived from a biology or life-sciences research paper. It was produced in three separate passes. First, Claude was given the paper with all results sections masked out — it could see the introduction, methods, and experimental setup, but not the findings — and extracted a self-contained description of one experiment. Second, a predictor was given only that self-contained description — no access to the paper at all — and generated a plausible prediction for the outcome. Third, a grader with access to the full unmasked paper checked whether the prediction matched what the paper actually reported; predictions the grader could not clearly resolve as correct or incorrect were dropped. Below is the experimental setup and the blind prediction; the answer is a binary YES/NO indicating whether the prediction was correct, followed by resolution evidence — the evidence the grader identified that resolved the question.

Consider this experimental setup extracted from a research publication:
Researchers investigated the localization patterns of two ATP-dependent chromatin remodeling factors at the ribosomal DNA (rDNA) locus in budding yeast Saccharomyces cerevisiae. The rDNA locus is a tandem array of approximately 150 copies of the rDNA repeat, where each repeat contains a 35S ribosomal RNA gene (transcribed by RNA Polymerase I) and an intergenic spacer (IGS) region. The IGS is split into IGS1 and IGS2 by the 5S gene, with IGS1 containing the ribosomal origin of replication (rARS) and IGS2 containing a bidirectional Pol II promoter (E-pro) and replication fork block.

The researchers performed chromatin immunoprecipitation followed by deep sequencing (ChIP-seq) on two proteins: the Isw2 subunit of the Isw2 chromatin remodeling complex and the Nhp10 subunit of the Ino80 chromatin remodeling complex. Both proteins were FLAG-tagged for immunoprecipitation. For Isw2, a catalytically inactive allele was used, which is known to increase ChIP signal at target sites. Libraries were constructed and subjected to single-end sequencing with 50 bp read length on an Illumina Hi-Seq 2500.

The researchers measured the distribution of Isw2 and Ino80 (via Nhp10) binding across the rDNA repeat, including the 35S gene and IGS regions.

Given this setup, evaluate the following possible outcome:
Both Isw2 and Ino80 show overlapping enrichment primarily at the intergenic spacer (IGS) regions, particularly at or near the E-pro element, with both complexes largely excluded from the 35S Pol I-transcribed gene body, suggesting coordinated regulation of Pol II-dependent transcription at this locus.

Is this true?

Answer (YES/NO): NO